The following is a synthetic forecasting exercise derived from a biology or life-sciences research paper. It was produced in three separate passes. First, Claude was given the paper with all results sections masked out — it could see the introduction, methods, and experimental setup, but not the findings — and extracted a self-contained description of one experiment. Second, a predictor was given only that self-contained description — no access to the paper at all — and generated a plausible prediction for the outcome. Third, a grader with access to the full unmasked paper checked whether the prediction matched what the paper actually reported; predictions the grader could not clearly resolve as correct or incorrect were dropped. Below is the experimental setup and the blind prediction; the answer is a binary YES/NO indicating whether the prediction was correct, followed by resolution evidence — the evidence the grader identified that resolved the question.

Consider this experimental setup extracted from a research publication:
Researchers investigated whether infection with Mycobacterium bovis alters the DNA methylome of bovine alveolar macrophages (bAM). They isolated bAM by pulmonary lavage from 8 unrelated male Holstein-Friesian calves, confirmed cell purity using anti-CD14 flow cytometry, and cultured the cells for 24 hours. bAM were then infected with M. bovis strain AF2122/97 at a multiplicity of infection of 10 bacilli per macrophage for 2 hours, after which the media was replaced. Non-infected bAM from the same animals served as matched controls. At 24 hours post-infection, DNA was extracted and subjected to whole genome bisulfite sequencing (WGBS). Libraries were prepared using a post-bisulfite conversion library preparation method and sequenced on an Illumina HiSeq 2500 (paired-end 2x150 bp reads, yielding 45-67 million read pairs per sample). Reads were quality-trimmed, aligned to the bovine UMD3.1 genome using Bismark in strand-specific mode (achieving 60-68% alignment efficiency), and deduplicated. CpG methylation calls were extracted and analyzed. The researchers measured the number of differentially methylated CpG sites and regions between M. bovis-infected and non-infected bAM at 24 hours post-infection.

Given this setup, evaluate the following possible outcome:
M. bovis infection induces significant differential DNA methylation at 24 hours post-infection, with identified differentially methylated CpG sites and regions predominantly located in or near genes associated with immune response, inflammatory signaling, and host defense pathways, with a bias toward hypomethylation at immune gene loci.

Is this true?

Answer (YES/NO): NO